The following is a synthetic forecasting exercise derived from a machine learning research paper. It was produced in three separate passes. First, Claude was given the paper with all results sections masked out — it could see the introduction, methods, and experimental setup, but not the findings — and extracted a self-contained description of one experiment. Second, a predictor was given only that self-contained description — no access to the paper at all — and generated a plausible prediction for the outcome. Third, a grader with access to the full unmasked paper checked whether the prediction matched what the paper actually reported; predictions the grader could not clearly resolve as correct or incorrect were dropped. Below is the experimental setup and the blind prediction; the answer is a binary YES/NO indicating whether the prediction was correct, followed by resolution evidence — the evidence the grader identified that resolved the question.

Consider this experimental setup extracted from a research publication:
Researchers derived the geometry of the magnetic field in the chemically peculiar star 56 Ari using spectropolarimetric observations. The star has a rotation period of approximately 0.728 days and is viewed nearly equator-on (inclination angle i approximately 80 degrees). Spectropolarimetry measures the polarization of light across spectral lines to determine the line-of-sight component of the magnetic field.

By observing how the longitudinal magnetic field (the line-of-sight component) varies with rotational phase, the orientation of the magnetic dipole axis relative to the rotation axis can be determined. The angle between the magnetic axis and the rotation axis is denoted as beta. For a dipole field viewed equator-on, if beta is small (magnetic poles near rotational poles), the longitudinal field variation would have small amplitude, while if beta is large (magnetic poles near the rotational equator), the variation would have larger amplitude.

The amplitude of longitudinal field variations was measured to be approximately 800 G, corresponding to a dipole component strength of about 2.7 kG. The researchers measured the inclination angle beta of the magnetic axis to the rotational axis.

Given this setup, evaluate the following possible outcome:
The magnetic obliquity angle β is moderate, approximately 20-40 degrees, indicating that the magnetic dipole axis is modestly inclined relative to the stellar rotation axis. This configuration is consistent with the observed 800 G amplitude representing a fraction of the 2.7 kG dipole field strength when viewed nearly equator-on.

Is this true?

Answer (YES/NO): NO